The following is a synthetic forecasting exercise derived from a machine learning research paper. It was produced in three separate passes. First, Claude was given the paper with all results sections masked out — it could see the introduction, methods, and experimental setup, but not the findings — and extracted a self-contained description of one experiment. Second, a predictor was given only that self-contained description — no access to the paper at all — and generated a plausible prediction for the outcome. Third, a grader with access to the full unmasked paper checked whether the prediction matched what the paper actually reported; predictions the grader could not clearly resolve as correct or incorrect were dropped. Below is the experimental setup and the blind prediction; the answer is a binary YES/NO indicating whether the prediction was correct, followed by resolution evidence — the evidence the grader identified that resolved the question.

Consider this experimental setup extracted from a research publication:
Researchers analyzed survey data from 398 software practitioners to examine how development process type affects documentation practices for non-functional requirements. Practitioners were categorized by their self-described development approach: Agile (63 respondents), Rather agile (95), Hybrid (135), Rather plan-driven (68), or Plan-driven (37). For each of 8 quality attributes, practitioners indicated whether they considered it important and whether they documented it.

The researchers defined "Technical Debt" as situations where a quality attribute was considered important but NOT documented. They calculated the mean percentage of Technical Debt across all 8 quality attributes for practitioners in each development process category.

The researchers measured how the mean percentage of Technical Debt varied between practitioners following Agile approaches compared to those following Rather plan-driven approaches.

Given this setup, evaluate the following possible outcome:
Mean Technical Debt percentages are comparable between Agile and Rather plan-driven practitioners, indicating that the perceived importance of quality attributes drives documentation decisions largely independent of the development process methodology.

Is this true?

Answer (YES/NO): NO